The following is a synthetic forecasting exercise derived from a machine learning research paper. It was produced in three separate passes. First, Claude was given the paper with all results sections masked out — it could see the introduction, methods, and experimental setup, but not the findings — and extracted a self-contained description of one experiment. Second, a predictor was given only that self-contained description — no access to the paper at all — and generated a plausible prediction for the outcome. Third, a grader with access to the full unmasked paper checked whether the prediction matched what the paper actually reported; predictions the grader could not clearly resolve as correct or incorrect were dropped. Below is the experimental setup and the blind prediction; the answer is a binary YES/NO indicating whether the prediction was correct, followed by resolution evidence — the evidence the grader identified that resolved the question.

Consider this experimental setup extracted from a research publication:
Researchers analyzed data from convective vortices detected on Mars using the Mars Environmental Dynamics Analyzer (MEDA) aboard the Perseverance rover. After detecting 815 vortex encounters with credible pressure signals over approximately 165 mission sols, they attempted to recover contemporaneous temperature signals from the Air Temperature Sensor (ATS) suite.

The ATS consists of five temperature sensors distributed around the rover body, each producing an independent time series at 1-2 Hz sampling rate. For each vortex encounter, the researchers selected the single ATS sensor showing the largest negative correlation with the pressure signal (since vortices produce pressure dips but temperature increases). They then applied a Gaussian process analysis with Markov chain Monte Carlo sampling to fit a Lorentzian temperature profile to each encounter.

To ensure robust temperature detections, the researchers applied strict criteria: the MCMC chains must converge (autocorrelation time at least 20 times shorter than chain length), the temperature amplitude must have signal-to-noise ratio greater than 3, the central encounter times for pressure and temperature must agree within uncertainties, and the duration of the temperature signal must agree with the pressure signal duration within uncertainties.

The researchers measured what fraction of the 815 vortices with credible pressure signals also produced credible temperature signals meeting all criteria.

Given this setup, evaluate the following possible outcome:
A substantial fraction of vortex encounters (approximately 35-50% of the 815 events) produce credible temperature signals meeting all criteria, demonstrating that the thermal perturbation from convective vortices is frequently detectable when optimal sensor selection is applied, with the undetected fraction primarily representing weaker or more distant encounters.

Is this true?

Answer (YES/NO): NO